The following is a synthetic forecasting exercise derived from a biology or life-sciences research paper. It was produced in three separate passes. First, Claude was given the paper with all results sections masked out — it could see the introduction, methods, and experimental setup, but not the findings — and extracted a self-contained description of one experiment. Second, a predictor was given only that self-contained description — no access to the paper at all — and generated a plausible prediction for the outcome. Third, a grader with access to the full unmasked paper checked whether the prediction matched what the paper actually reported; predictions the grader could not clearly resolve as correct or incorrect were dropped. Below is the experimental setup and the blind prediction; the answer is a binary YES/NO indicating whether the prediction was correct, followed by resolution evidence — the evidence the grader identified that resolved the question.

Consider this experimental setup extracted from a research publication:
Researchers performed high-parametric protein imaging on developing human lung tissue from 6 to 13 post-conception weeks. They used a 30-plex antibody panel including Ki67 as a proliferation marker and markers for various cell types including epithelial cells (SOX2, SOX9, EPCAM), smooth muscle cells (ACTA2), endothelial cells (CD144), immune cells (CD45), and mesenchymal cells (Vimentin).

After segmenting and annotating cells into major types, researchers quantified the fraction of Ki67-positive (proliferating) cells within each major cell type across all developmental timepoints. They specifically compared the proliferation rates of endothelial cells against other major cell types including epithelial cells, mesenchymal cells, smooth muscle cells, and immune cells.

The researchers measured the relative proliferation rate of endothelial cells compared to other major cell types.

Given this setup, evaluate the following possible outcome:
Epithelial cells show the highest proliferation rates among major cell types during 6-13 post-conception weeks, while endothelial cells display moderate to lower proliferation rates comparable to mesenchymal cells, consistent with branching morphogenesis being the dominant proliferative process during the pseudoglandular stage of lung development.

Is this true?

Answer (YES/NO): NO